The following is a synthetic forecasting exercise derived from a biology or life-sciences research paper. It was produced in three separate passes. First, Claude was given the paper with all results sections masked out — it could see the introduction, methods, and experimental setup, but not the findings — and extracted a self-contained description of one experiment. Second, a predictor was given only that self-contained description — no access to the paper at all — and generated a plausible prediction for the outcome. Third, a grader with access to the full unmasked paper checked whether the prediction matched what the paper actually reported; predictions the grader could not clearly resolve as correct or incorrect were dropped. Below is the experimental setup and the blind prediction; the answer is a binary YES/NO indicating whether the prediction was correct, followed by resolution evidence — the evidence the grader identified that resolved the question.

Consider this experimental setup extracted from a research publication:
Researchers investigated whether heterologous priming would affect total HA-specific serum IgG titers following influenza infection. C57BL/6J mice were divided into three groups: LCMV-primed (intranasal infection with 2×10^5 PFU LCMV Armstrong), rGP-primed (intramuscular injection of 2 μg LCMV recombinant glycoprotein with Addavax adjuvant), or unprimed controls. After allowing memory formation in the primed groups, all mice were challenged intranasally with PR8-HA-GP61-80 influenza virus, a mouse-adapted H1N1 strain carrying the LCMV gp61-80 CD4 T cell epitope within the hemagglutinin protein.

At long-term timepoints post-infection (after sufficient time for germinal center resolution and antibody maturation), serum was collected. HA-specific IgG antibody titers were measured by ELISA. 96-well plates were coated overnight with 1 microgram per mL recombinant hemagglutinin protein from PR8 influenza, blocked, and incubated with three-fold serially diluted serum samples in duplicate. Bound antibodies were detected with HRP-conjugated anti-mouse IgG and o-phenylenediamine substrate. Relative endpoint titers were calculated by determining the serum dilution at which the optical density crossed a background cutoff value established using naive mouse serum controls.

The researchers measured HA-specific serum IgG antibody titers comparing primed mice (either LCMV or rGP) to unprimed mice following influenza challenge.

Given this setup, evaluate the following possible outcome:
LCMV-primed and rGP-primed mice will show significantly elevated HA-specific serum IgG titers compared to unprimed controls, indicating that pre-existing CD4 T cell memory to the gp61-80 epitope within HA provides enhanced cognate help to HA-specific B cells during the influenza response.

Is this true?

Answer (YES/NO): NO